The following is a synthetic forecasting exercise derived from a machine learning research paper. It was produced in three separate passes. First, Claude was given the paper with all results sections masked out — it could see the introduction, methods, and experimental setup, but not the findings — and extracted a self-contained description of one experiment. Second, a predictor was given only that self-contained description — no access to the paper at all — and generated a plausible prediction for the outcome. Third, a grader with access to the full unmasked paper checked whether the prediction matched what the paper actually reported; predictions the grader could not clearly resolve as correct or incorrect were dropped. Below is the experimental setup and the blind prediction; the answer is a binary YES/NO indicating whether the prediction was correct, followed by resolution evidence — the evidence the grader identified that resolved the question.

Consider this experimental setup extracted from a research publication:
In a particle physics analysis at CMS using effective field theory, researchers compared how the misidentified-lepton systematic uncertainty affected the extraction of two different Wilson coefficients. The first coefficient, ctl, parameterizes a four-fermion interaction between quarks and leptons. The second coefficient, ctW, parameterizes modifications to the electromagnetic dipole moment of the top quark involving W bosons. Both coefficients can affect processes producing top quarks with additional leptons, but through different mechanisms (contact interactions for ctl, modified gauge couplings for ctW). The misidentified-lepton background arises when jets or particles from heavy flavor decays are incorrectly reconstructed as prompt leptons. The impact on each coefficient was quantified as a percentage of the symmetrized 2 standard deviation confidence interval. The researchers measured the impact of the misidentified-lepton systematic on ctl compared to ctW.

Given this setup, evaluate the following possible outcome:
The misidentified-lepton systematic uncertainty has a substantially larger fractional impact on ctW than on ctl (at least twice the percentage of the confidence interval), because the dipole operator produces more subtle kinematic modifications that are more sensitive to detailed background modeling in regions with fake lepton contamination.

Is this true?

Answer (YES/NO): YES